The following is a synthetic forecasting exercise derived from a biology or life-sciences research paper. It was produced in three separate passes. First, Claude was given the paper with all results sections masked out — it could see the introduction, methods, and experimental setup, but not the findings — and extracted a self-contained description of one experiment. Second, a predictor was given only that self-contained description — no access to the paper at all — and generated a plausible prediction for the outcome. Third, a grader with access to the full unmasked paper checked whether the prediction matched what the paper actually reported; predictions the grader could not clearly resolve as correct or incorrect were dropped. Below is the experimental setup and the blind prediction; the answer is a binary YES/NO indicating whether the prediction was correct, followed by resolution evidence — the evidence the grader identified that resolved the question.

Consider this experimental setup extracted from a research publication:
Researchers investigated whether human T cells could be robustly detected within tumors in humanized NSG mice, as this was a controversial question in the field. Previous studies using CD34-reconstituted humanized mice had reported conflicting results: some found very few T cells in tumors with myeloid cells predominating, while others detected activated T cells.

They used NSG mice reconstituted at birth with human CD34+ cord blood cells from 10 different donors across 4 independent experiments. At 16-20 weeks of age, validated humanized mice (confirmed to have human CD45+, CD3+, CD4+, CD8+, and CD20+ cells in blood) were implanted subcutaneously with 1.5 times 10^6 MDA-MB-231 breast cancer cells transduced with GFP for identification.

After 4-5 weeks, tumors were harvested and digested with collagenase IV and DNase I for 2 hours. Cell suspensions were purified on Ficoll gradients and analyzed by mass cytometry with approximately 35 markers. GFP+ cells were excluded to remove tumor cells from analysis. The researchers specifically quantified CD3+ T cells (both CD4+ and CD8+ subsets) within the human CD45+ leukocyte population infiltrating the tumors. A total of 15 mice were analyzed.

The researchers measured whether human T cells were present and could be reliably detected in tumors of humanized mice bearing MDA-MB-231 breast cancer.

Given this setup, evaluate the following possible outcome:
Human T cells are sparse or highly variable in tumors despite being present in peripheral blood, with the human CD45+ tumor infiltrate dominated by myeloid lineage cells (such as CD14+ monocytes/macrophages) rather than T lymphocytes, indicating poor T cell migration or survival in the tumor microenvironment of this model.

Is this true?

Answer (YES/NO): NO